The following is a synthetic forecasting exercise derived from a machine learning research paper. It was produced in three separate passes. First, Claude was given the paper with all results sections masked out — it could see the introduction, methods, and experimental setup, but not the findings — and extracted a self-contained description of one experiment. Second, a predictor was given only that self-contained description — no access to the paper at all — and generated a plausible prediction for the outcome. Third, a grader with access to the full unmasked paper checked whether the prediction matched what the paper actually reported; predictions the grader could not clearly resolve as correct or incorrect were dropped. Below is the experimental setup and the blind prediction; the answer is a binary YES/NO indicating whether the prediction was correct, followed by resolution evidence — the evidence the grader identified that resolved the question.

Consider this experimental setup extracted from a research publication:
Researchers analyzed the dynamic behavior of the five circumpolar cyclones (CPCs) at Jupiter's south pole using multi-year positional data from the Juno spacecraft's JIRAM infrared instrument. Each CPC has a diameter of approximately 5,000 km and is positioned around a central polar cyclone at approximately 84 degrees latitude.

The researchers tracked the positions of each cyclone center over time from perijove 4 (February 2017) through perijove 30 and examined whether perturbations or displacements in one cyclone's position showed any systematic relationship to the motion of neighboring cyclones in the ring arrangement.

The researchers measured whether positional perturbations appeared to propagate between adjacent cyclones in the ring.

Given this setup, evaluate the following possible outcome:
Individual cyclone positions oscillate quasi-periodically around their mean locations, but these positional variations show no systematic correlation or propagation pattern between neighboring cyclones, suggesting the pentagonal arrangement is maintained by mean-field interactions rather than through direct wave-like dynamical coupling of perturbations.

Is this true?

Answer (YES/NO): NO